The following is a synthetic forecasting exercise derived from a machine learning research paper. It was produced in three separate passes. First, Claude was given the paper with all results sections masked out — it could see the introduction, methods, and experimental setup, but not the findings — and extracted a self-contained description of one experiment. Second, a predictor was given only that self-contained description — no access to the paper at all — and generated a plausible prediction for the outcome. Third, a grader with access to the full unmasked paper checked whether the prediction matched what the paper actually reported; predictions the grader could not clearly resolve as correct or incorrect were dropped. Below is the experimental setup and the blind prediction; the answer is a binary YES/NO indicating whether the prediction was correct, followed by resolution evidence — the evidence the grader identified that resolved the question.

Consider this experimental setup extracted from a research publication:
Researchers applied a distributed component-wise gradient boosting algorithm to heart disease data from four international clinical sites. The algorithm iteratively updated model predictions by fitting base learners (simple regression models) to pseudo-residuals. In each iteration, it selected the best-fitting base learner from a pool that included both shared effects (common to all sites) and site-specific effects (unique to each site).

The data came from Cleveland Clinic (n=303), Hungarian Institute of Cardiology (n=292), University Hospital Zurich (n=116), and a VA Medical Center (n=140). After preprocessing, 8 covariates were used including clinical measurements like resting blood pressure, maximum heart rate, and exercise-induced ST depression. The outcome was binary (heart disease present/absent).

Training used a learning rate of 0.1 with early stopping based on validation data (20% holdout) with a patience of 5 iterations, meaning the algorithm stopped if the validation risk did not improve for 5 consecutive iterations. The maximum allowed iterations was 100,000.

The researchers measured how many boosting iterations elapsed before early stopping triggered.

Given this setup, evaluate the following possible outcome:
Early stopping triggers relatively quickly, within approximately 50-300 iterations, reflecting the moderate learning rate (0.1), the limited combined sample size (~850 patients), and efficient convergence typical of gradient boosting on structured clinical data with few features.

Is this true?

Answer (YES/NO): NO